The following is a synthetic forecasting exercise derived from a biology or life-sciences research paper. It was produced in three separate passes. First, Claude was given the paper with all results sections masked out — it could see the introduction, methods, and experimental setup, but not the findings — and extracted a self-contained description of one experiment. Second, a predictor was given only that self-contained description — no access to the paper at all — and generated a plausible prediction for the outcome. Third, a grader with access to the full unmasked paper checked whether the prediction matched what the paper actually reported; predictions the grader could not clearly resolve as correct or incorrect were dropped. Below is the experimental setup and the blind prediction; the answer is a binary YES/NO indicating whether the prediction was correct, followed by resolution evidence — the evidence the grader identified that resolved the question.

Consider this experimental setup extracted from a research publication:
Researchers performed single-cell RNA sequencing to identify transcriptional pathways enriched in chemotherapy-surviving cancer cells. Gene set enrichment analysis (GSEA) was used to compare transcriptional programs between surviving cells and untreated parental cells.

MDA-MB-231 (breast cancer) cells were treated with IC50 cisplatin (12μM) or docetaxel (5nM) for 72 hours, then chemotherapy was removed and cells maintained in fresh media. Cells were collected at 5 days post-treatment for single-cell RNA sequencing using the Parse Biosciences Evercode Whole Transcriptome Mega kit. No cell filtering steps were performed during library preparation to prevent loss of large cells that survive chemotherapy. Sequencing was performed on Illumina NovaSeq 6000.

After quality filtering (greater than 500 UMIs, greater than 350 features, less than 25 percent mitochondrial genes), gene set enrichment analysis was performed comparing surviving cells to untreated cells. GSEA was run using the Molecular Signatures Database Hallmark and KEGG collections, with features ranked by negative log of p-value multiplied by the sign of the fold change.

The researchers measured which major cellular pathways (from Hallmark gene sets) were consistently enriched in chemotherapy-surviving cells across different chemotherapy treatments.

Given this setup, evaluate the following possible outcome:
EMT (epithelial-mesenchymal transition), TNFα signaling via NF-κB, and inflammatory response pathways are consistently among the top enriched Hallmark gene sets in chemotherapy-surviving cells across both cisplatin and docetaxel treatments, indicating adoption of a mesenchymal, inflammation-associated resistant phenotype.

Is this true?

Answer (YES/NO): NO